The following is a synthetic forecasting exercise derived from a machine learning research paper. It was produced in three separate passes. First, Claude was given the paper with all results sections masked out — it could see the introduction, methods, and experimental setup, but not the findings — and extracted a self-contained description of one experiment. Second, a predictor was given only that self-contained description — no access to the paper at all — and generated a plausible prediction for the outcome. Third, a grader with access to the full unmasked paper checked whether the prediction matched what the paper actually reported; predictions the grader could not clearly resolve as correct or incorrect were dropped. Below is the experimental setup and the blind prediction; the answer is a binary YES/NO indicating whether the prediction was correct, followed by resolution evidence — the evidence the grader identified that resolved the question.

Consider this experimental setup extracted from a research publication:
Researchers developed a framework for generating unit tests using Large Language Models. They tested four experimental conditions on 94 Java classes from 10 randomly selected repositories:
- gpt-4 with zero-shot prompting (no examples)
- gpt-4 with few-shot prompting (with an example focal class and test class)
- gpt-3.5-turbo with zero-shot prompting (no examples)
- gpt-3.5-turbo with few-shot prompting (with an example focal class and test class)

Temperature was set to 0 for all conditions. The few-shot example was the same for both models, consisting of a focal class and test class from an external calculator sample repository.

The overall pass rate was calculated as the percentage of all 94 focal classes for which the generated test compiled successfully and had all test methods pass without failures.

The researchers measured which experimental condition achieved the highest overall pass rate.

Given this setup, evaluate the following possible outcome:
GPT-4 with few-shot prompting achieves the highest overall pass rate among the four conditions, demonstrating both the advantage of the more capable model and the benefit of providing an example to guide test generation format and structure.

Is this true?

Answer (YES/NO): NO